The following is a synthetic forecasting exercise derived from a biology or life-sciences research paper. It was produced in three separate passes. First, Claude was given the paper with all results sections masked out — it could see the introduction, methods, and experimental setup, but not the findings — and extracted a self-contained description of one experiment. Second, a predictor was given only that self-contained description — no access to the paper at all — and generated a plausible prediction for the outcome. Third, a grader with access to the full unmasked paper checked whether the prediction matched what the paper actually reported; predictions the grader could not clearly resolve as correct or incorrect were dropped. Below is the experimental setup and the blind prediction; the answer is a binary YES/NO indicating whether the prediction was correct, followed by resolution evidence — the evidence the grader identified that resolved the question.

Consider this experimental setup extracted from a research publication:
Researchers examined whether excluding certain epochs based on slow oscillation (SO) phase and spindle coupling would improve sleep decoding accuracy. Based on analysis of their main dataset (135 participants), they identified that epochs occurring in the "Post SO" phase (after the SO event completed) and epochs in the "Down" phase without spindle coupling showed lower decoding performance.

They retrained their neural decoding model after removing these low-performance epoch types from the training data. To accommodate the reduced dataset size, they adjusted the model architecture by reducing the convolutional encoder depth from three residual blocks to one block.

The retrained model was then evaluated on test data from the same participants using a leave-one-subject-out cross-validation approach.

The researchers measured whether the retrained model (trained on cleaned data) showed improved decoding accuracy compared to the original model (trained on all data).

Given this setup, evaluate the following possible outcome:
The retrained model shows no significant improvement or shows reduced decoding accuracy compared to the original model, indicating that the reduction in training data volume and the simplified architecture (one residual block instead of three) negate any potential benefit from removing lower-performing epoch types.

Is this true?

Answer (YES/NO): NO